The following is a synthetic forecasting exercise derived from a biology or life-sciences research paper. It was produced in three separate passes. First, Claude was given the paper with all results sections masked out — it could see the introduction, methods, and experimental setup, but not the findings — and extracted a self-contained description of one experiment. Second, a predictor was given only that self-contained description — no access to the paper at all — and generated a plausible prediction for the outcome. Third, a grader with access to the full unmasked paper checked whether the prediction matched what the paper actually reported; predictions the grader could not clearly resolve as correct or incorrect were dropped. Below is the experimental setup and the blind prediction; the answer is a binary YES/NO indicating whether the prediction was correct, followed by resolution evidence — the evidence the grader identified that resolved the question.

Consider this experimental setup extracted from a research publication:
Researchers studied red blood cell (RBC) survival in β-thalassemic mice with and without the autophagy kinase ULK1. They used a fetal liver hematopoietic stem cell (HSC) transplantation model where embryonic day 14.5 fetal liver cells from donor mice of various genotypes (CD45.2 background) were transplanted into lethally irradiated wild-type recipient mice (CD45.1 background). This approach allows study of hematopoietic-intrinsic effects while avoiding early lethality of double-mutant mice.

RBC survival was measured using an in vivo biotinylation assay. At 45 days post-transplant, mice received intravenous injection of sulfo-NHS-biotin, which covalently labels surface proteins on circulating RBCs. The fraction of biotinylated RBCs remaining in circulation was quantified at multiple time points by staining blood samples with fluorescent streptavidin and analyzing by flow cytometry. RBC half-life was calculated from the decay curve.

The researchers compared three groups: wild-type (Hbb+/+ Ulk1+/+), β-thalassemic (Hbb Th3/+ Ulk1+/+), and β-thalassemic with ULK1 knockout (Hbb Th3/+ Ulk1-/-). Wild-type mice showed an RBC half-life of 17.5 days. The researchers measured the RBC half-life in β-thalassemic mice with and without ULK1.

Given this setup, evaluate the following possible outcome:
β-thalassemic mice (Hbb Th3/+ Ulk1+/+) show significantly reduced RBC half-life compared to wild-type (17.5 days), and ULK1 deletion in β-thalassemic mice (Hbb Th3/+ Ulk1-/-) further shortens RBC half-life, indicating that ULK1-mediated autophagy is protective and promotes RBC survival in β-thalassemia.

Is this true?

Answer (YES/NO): YES